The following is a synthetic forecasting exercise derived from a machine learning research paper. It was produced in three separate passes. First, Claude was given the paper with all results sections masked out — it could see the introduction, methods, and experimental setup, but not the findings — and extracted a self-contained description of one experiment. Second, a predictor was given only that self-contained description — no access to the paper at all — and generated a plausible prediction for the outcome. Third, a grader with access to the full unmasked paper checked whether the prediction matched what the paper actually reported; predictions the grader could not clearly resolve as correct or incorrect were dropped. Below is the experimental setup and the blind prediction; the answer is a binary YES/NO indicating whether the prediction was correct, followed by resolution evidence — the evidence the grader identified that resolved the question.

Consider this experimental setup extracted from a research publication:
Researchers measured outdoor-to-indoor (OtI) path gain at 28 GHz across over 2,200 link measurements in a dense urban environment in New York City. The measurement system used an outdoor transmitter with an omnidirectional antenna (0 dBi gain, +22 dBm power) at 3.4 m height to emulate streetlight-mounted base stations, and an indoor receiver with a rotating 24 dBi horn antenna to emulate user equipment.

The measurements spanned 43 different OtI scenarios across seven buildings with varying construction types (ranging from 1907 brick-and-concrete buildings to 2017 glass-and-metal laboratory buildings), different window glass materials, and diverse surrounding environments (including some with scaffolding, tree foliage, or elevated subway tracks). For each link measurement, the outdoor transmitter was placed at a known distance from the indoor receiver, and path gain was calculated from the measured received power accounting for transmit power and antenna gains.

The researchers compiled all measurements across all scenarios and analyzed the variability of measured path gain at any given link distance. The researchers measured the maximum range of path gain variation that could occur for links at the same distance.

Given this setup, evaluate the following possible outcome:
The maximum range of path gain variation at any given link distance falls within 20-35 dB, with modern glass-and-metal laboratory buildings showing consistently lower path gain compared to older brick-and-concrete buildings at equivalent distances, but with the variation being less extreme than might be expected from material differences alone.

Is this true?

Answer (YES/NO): NO